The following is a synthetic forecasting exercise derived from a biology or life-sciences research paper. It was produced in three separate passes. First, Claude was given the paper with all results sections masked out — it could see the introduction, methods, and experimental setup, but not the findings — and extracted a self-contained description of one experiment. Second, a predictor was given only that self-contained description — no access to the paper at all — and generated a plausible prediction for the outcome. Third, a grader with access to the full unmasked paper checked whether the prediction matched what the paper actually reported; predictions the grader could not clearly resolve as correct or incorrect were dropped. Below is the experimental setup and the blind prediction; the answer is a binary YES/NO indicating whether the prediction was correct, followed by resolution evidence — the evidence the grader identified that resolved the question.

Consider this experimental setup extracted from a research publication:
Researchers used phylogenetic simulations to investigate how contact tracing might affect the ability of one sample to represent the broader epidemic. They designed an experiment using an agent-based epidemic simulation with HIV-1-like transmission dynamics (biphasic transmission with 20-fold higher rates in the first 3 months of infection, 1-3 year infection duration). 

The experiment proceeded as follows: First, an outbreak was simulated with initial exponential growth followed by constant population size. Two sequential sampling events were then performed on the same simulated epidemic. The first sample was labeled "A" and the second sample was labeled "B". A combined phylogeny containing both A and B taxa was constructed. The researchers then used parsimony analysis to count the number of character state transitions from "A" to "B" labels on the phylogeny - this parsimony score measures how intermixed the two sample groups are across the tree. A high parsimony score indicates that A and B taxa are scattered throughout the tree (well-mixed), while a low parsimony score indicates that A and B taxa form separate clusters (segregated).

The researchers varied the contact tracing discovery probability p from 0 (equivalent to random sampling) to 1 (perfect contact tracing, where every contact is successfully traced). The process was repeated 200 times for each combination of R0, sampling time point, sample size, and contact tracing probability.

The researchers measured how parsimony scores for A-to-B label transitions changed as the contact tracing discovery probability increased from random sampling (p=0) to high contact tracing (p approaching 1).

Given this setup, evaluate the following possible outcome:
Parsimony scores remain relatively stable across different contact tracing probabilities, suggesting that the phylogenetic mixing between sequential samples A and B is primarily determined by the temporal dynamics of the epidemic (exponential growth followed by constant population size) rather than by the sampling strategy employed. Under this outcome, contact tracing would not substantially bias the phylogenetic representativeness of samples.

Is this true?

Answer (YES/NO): NO